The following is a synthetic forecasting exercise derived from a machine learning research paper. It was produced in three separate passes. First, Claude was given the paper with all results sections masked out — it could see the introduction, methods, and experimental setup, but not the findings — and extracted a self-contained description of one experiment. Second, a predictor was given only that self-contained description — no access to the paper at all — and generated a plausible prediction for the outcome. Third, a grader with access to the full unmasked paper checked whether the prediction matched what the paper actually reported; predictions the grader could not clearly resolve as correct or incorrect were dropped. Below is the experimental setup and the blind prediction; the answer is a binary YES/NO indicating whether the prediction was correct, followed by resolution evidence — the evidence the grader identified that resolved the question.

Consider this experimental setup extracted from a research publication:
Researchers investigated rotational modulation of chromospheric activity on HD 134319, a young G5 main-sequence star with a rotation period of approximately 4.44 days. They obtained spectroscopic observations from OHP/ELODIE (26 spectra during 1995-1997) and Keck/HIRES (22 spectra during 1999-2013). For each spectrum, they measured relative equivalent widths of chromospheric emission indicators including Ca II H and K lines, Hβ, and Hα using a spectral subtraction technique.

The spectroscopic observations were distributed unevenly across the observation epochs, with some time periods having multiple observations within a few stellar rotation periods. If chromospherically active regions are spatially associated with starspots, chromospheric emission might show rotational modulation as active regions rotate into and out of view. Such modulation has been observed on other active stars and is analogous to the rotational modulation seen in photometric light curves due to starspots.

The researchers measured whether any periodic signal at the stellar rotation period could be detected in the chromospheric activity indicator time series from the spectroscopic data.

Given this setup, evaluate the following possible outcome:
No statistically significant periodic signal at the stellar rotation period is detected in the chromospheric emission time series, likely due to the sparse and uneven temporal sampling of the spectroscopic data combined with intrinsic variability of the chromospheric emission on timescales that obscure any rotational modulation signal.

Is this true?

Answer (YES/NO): NO